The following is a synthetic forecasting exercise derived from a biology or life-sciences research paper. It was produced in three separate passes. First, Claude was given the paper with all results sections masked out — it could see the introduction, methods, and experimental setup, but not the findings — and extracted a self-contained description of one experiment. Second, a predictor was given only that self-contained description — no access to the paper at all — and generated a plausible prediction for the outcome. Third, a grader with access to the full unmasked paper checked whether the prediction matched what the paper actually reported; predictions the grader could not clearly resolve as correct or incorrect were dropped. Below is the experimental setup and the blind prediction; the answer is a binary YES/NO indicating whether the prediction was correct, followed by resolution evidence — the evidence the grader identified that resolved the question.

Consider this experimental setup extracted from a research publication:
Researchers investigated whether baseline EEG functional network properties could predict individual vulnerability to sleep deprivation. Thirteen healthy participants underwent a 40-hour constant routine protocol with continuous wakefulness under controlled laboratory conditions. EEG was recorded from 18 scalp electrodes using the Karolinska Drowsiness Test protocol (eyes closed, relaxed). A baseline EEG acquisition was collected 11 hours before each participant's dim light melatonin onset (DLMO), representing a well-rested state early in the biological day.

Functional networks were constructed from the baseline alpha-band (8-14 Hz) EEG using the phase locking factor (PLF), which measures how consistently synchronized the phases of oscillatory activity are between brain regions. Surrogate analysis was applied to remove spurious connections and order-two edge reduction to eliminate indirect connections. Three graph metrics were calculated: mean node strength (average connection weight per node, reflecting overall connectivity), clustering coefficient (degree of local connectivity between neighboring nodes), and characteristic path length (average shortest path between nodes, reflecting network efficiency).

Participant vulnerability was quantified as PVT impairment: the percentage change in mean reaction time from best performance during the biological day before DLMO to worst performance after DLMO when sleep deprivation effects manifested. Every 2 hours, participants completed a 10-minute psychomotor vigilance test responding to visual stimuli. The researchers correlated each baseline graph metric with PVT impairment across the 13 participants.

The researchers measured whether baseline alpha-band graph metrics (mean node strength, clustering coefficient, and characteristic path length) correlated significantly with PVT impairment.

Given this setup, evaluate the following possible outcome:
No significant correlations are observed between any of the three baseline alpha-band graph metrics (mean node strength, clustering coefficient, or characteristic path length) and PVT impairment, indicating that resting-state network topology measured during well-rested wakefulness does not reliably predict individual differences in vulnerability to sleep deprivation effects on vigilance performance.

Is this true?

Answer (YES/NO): NO